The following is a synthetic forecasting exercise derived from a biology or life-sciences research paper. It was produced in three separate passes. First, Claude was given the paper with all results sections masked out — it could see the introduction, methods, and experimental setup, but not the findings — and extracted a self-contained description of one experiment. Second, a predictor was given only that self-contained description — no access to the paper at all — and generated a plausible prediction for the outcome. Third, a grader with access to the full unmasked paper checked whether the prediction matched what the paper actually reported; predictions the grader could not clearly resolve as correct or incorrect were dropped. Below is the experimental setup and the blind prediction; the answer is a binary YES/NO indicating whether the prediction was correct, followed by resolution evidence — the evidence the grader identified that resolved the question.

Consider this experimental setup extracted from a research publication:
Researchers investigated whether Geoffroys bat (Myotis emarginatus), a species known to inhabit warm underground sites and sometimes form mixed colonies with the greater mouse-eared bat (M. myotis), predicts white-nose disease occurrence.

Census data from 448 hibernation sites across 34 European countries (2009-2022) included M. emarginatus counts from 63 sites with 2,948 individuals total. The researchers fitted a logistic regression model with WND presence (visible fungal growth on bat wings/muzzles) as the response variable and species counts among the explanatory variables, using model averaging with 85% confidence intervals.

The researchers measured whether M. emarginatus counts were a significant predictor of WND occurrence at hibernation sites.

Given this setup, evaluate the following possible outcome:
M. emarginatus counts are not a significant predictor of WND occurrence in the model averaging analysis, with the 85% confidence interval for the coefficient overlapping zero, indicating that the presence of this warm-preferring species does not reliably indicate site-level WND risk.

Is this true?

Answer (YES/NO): NO